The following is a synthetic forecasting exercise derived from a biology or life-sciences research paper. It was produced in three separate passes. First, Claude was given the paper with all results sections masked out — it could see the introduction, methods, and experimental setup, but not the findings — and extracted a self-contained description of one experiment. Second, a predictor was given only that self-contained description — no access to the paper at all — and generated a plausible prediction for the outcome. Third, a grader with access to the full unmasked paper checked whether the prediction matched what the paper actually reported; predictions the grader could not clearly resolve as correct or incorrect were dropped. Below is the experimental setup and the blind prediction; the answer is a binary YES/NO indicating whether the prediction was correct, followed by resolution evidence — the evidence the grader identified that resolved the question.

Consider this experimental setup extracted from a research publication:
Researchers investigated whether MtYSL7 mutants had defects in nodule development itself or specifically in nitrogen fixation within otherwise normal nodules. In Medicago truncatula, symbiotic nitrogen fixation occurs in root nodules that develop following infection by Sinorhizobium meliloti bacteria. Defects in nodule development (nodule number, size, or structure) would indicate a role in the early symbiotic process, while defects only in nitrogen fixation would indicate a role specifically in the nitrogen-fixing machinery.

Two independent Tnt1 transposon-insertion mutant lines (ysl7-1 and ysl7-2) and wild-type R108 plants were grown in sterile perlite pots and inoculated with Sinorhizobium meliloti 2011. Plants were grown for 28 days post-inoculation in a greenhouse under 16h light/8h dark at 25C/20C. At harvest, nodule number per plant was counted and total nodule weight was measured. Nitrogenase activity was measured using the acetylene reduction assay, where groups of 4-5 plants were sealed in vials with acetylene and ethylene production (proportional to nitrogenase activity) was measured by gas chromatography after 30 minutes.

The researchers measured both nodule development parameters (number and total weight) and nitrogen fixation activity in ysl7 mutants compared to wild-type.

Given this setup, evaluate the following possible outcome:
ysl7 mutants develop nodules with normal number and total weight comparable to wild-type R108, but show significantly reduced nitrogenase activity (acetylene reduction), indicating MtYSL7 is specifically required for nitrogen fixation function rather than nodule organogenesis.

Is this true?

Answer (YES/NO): YES